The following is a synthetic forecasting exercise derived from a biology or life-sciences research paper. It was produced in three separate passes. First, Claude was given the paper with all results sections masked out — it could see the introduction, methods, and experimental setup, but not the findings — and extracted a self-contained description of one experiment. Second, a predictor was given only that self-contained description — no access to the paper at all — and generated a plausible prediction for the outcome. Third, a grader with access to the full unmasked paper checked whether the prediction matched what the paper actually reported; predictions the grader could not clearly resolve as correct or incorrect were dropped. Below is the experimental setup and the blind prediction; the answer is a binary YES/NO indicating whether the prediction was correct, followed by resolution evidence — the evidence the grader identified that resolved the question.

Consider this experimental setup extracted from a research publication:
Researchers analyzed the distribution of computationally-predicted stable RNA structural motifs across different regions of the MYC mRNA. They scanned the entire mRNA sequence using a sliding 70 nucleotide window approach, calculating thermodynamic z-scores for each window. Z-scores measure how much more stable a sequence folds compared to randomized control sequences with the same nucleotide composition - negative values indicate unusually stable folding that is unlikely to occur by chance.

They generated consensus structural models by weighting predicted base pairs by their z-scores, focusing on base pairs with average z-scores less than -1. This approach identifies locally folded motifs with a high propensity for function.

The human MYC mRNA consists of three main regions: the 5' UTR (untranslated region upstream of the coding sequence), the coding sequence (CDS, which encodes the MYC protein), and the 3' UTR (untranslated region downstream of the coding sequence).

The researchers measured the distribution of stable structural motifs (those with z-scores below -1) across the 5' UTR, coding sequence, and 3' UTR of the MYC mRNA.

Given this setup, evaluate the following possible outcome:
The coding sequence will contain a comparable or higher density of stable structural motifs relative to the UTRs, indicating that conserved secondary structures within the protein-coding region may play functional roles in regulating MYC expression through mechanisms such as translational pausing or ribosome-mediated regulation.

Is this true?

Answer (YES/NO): NO